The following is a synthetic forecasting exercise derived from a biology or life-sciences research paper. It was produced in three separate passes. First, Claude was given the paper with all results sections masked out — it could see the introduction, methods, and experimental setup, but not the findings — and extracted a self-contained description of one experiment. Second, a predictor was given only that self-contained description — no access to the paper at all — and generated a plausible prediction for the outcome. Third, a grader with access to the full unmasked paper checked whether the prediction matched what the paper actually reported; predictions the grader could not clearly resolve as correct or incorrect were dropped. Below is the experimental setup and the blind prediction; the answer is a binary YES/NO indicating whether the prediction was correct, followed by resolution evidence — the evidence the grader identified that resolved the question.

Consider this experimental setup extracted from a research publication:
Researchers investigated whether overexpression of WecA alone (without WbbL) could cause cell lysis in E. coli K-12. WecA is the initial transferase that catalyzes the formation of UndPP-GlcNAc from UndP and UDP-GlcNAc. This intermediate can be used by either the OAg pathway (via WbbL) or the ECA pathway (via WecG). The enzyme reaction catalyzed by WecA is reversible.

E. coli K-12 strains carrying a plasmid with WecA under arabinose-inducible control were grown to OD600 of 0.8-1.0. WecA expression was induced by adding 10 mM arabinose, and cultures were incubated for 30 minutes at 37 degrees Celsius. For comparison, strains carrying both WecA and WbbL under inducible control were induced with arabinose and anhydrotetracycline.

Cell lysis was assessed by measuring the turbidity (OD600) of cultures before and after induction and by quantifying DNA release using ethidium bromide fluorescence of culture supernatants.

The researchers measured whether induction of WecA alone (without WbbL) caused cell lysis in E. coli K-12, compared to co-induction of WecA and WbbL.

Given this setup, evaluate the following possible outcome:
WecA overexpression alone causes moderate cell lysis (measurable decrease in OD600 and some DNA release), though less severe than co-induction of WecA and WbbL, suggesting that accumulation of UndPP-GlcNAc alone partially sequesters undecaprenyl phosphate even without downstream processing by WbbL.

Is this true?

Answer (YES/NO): NO